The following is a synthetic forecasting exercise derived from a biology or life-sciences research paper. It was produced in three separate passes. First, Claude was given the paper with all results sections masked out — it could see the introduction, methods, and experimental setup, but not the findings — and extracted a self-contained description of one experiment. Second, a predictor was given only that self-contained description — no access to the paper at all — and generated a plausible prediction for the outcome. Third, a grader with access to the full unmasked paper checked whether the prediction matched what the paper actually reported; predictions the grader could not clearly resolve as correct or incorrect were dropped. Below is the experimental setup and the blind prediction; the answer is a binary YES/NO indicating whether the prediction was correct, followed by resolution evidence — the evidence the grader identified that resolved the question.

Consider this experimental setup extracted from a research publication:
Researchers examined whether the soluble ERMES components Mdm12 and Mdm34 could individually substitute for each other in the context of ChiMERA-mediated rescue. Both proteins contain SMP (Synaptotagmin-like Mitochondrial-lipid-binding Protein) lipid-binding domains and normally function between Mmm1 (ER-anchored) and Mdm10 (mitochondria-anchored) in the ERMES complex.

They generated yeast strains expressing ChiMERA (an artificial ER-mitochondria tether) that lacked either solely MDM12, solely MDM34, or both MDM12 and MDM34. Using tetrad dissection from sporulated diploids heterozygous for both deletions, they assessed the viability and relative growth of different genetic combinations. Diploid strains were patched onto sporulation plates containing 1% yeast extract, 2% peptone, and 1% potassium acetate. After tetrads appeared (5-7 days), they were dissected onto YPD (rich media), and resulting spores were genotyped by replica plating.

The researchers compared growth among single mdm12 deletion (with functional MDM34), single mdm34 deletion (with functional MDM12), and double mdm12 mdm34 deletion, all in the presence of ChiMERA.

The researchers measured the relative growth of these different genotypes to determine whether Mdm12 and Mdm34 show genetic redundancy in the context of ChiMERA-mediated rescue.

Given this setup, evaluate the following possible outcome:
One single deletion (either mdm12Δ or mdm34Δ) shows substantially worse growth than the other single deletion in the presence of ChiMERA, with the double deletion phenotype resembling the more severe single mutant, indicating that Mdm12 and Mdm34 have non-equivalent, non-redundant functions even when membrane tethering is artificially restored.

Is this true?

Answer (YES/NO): NO